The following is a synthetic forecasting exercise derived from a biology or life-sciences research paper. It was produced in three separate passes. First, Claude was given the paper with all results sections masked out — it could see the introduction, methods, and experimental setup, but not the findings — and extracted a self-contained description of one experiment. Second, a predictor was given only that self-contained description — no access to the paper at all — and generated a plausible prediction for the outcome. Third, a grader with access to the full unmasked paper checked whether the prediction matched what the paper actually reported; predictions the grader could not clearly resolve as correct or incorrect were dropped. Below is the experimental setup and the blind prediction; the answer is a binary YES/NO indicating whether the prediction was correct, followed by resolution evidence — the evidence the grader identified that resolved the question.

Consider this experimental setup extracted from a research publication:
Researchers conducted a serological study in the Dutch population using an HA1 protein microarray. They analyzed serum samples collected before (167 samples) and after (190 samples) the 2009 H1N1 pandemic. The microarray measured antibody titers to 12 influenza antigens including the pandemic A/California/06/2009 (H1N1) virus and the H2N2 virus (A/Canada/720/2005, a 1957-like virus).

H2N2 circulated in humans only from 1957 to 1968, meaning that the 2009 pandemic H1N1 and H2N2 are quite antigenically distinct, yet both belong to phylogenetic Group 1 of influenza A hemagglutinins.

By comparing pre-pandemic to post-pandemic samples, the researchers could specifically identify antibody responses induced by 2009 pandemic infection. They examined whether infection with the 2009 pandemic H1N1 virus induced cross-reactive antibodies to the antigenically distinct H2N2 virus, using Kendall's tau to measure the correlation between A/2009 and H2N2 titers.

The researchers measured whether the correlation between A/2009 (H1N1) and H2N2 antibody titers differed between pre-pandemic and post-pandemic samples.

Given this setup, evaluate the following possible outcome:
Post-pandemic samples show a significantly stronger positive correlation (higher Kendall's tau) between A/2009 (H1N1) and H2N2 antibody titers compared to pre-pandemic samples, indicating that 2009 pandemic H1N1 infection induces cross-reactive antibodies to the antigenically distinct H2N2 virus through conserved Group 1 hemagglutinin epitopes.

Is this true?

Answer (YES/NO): NO